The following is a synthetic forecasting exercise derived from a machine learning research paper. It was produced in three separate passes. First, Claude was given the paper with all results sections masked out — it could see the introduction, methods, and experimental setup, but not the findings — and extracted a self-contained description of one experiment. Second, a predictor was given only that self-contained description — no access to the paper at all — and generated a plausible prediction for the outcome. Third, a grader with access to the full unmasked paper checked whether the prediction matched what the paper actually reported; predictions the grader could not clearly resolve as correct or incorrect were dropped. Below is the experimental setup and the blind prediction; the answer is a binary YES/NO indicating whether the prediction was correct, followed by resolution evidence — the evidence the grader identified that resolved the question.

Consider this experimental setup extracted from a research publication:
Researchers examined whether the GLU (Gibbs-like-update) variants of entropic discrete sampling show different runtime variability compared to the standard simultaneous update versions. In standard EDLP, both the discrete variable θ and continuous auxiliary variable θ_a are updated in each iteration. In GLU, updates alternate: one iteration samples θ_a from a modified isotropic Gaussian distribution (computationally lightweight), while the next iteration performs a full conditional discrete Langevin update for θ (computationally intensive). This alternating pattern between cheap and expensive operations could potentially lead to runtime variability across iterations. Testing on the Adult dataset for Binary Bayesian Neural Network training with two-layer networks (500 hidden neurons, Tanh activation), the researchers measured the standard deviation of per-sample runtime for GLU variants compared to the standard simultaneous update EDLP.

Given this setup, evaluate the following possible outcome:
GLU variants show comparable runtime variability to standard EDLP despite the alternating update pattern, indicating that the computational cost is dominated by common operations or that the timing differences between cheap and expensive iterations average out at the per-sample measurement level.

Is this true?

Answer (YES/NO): NO